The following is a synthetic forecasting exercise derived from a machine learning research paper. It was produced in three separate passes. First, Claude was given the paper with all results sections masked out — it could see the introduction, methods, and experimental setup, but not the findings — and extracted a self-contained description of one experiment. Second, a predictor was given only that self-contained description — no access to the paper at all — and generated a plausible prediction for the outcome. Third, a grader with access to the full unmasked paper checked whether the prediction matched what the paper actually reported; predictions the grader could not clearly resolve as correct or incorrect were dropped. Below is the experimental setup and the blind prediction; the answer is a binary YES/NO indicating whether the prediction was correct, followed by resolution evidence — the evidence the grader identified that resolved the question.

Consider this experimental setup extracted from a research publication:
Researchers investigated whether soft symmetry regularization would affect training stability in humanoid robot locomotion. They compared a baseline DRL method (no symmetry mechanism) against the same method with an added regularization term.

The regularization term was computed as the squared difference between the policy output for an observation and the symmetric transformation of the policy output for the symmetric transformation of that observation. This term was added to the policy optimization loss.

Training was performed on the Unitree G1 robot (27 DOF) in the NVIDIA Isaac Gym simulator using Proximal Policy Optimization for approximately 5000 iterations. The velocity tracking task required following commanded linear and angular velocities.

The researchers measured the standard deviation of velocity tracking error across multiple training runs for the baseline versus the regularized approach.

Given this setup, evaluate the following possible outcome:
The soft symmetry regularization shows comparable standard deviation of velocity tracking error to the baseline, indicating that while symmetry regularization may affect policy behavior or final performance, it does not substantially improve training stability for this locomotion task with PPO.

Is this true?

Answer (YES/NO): YES